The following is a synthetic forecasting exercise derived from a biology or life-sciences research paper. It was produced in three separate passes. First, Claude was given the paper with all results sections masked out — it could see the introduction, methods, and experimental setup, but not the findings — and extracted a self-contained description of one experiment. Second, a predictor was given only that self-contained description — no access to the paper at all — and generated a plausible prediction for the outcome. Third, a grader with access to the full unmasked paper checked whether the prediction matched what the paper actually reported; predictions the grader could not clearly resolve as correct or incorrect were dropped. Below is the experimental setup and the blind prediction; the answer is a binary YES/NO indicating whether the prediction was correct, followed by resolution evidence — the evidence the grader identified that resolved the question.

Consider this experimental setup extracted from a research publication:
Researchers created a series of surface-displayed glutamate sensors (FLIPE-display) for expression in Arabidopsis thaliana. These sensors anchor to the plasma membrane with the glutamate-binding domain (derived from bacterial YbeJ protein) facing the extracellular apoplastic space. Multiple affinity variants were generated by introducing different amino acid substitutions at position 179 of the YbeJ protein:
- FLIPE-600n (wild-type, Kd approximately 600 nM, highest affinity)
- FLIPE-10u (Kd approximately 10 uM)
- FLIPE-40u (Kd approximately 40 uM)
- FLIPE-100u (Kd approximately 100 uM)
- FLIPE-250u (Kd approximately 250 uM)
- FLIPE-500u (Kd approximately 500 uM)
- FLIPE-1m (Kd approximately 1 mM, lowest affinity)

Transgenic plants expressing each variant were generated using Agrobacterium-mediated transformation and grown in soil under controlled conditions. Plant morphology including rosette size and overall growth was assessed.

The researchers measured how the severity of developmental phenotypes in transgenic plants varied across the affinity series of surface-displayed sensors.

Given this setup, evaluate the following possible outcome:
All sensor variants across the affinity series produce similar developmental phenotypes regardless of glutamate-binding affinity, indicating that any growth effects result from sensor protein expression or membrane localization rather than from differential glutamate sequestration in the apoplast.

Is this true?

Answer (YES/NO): NO